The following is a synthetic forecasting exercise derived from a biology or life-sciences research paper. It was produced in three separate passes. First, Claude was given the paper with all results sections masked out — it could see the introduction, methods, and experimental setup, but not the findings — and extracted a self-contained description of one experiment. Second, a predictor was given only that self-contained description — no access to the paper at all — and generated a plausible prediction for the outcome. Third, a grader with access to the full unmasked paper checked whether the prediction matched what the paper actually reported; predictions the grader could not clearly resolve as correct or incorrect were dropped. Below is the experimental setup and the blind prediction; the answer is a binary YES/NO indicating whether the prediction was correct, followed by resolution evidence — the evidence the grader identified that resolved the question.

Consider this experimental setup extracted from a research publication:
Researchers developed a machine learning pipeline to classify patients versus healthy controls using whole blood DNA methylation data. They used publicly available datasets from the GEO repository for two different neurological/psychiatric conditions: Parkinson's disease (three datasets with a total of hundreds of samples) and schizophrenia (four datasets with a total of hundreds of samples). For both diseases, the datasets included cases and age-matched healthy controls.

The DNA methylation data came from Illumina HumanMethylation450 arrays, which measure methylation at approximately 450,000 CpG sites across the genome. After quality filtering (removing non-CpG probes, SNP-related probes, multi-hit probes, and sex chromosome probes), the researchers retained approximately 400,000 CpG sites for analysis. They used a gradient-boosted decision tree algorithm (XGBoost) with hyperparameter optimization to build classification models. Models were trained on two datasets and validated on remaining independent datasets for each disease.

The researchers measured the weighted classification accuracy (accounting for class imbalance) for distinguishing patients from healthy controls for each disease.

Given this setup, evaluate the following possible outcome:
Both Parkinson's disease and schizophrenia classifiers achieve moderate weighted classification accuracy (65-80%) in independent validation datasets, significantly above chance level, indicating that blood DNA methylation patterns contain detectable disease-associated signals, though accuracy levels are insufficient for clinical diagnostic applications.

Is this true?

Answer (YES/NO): NO